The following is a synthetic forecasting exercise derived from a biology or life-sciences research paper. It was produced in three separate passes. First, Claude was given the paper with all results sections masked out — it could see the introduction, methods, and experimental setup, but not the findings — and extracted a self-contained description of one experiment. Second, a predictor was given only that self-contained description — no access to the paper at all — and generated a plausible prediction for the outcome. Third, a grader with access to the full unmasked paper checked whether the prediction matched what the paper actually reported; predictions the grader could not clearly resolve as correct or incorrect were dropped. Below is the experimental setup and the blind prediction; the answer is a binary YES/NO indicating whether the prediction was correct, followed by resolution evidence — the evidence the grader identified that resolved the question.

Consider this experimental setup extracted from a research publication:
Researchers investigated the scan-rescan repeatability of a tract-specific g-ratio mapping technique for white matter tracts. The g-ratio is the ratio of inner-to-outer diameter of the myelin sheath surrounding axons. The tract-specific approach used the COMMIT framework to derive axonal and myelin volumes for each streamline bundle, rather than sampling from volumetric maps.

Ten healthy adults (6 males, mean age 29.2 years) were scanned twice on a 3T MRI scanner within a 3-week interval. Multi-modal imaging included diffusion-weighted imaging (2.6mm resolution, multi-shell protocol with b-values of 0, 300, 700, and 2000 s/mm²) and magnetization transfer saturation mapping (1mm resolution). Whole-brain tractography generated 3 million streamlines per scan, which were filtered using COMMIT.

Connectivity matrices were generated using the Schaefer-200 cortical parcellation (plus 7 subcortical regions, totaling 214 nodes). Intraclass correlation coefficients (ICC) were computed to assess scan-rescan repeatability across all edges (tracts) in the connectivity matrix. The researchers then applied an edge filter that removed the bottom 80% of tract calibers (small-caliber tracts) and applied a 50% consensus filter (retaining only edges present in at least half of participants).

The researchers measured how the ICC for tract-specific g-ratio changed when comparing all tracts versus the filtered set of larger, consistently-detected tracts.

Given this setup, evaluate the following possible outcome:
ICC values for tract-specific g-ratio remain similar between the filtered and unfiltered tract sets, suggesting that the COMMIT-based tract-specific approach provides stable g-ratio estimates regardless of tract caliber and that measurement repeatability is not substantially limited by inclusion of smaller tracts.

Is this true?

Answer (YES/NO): NO